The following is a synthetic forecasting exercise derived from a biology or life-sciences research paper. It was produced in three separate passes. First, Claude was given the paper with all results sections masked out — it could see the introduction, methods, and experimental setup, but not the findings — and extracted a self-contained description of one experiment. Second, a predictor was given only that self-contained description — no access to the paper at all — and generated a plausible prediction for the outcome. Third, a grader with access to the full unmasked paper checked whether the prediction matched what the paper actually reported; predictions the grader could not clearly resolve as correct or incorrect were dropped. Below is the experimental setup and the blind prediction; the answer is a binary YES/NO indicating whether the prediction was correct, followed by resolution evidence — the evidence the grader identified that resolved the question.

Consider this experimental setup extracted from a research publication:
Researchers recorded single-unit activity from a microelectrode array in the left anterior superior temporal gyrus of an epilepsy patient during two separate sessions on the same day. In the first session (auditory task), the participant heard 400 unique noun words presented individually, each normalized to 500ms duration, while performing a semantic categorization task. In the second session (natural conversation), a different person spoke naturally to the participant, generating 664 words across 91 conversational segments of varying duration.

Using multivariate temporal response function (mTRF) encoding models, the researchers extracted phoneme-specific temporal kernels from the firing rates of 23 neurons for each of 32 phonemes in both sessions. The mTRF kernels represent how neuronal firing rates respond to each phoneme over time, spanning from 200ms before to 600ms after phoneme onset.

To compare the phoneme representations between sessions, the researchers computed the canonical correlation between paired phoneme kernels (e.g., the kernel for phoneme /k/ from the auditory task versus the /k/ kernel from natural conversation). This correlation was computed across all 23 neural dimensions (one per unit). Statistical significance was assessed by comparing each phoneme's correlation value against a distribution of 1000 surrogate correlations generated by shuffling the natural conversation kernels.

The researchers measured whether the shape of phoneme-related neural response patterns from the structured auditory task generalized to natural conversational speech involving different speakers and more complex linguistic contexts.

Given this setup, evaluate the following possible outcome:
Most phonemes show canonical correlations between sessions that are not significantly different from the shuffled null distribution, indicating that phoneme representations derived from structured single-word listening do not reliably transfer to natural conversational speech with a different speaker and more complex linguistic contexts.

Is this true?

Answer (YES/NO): NO